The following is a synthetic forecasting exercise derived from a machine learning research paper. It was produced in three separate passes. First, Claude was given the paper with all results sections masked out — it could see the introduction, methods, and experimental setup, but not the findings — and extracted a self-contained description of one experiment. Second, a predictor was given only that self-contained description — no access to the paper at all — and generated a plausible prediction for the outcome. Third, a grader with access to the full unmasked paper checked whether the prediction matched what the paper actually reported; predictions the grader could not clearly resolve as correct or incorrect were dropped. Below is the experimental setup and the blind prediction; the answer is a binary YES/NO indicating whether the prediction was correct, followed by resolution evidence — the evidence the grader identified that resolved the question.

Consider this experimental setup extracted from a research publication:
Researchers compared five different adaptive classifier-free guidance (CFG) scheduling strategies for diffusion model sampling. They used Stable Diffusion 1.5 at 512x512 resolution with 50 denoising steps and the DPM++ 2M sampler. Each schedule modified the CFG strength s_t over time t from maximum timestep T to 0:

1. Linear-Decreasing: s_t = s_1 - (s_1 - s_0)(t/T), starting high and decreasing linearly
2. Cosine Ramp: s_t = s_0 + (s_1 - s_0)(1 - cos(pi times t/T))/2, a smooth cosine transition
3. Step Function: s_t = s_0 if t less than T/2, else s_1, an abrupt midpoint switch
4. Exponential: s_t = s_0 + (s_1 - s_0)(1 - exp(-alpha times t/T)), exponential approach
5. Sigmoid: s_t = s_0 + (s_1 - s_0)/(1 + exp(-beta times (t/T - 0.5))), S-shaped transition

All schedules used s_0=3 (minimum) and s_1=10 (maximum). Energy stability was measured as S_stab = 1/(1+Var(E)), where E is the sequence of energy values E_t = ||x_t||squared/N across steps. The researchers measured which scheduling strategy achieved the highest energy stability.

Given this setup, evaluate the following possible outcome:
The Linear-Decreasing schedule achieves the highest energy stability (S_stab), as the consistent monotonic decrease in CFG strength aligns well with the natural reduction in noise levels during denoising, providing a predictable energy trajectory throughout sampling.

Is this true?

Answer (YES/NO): YES